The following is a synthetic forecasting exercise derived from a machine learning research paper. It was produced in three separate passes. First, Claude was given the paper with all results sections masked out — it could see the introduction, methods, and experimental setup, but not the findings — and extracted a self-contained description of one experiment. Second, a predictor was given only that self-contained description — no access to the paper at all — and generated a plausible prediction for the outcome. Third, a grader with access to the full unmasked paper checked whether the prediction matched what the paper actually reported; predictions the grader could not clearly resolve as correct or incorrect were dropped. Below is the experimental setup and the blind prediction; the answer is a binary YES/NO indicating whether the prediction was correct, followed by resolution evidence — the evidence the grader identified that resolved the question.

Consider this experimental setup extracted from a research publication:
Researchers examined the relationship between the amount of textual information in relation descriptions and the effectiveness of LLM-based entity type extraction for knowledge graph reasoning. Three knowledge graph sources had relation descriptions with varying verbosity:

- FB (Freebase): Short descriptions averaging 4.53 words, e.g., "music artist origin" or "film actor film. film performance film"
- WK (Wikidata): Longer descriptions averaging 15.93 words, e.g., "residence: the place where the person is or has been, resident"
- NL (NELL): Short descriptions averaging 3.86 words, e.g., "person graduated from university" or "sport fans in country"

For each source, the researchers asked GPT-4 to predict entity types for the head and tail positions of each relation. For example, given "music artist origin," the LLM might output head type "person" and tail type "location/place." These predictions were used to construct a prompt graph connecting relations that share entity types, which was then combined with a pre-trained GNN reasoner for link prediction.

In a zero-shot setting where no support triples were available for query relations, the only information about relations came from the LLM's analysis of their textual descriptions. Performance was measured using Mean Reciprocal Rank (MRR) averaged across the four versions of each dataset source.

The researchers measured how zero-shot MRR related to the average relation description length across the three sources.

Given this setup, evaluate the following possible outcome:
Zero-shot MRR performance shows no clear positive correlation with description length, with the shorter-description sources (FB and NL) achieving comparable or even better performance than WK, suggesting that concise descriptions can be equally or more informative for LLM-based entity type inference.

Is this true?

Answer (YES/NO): YES